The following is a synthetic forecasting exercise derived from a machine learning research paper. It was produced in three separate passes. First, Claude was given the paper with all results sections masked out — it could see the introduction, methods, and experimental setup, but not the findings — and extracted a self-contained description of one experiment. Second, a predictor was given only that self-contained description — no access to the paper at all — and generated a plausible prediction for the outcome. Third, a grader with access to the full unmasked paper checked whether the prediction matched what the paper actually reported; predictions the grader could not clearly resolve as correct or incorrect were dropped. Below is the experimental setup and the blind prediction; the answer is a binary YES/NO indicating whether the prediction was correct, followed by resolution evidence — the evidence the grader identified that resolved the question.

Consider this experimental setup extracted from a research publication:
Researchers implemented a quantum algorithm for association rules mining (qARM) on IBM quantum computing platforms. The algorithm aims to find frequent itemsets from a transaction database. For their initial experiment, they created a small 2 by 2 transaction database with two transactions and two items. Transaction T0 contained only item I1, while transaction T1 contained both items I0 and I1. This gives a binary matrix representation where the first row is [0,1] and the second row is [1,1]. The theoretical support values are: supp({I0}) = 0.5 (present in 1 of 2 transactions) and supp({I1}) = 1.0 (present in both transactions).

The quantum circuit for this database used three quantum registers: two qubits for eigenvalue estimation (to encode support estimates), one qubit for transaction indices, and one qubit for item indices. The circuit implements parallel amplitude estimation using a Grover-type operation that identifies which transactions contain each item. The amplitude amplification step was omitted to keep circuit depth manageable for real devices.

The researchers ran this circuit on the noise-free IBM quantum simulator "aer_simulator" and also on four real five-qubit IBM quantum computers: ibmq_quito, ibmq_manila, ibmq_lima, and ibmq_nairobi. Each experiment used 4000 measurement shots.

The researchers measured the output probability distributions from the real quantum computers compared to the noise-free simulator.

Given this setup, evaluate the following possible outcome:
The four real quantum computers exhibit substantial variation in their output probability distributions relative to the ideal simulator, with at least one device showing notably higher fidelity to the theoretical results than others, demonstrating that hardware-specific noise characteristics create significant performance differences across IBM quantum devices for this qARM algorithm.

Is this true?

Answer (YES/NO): YES